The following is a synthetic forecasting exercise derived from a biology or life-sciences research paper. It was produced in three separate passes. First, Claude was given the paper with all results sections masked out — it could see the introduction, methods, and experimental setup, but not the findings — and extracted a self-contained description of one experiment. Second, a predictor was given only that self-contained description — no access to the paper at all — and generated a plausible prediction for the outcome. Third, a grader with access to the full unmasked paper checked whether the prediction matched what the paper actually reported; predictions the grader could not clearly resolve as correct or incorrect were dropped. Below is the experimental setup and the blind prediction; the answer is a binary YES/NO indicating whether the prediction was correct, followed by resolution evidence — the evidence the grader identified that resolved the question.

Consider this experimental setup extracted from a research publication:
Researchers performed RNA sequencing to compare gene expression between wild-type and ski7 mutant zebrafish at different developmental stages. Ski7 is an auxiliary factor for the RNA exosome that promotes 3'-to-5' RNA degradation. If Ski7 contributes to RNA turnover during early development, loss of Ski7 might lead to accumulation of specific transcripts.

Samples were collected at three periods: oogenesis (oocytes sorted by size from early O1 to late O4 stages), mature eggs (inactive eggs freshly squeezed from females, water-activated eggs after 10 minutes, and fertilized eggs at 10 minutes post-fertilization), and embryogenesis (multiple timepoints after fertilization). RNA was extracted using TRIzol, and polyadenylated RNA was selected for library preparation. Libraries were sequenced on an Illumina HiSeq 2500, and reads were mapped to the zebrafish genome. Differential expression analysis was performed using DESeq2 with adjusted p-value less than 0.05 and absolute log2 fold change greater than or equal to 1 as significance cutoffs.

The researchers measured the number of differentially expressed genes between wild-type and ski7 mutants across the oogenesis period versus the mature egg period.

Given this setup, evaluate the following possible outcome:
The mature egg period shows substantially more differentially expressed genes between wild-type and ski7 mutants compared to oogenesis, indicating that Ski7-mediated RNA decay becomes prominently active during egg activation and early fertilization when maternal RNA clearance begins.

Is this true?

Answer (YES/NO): NO